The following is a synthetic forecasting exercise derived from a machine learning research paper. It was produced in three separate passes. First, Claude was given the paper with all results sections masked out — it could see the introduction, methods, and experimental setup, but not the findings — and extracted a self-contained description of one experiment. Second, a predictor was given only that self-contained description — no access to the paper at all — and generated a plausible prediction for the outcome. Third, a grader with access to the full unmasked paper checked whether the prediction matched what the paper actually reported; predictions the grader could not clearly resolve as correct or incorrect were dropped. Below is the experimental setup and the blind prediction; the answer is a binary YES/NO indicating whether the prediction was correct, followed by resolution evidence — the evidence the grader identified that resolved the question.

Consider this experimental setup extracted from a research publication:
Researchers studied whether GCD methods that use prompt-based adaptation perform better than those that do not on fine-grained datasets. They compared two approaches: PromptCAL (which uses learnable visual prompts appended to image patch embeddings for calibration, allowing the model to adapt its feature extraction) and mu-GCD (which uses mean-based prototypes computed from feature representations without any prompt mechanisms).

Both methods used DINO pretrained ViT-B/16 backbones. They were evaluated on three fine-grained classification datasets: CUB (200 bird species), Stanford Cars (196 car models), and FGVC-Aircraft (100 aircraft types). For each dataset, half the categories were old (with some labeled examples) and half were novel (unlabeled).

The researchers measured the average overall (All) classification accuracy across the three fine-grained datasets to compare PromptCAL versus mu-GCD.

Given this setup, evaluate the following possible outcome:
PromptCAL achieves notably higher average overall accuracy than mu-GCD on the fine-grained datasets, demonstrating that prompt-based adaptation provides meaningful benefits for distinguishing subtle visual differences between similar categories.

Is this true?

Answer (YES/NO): NO